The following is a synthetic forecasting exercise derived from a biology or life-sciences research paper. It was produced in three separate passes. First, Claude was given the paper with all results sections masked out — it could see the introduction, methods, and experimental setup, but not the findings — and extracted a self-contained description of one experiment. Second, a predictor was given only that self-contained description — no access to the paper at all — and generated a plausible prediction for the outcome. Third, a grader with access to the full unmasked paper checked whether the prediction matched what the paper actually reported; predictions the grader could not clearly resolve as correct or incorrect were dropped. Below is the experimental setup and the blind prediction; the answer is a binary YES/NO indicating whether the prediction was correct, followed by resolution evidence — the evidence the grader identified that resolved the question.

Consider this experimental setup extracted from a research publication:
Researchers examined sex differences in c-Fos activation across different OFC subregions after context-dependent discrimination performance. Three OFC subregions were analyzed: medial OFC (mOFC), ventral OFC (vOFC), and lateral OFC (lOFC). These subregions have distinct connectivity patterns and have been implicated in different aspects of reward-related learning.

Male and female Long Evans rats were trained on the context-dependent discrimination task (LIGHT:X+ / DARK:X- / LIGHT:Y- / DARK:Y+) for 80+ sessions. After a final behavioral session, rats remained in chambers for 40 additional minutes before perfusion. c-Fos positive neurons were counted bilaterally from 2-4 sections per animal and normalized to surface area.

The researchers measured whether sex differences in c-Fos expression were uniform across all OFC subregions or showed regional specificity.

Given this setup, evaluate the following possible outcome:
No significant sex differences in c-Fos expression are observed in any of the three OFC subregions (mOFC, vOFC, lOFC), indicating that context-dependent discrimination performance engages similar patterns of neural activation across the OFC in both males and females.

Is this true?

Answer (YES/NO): NO